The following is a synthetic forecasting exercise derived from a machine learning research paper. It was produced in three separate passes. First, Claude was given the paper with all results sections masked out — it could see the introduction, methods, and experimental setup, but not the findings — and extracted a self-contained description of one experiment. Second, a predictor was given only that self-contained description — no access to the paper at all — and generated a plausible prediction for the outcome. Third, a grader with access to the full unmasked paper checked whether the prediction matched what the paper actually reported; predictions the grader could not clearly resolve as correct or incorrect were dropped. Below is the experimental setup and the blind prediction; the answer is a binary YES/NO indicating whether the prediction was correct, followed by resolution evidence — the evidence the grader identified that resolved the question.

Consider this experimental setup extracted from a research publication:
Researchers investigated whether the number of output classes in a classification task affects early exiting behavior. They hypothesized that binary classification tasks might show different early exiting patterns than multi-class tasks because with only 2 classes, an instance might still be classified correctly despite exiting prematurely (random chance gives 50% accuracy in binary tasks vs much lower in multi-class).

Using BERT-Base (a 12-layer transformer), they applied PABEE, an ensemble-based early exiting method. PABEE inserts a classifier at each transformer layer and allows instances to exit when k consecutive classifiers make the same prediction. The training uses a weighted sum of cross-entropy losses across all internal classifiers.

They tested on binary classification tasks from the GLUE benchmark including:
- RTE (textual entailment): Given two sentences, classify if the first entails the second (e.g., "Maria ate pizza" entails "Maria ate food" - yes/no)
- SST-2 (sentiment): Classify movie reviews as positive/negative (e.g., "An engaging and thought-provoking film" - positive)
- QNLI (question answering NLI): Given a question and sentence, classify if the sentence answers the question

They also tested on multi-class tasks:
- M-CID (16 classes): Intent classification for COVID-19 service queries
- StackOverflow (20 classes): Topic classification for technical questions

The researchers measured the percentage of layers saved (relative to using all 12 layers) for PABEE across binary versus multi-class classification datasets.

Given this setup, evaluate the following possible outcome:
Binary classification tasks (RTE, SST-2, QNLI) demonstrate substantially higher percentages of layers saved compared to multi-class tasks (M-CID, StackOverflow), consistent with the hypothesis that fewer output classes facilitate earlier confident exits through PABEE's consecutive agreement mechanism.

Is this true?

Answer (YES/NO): NO